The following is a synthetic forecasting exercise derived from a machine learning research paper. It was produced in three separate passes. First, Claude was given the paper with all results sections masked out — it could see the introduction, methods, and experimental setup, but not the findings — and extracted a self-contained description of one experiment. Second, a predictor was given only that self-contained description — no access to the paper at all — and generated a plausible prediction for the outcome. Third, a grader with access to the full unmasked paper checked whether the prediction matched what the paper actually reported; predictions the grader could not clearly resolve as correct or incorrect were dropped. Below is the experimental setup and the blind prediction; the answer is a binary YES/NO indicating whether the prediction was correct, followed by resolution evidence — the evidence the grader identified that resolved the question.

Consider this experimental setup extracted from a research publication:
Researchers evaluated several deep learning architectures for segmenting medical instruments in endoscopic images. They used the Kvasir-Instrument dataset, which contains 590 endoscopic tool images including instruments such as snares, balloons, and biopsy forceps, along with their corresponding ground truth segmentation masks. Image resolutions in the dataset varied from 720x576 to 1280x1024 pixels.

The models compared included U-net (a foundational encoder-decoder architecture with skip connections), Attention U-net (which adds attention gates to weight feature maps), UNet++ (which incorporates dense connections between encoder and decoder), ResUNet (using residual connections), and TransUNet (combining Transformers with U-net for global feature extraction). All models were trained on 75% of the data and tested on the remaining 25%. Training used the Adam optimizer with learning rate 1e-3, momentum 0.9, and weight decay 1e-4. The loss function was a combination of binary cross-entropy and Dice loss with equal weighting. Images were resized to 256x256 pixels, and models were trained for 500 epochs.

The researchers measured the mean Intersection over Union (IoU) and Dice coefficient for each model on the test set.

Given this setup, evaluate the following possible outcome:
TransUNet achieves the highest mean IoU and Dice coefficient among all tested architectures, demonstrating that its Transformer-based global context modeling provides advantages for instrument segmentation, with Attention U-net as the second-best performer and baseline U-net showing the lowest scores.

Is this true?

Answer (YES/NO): NO